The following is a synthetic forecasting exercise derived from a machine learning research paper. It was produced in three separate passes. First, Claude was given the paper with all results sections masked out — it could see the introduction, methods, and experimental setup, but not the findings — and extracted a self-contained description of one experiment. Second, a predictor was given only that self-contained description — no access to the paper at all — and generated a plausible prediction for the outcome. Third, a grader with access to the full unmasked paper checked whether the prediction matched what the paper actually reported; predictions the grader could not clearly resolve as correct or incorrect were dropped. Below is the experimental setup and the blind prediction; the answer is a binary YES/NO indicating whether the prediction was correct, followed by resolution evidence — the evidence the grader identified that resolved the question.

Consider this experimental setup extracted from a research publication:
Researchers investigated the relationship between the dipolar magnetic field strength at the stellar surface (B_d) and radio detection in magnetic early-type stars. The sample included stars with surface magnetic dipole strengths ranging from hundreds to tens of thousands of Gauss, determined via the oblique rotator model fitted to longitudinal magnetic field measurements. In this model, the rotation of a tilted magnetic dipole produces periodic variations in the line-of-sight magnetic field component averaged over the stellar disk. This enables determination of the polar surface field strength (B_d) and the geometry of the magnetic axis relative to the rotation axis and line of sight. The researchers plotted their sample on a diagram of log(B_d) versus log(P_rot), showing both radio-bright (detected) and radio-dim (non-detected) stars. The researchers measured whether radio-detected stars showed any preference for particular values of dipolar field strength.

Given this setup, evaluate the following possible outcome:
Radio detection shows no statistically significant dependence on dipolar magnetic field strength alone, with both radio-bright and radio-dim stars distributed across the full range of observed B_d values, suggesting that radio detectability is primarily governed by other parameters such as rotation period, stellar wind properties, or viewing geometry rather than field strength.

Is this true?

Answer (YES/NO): NO